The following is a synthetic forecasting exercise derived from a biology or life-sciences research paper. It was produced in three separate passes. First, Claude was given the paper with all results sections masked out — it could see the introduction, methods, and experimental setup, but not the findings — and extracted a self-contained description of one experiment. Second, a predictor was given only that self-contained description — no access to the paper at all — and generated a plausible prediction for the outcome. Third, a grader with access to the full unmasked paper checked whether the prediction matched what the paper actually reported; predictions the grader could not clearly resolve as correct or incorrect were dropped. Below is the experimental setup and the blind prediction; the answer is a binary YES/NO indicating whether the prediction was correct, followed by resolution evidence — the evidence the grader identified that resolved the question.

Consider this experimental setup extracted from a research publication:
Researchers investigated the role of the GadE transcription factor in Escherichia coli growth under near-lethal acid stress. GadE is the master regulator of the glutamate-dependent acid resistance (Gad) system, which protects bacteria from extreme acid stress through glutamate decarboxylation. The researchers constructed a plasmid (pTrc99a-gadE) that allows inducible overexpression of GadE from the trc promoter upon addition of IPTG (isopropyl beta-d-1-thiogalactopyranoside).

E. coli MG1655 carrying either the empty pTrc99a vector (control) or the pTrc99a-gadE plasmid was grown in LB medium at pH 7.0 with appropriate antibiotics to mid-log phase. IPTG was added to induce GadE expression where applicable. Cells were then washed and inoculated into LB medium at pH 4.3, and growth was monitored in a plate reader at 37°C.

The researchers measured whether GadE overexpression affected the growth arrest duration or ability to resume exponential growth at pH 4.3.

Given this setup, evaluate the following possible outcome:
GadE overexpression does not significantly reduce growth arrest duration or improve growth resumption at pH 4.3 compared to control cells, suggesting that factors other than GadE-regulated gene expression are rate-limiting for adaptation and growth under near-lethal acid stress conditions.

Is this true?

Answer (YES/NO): NO